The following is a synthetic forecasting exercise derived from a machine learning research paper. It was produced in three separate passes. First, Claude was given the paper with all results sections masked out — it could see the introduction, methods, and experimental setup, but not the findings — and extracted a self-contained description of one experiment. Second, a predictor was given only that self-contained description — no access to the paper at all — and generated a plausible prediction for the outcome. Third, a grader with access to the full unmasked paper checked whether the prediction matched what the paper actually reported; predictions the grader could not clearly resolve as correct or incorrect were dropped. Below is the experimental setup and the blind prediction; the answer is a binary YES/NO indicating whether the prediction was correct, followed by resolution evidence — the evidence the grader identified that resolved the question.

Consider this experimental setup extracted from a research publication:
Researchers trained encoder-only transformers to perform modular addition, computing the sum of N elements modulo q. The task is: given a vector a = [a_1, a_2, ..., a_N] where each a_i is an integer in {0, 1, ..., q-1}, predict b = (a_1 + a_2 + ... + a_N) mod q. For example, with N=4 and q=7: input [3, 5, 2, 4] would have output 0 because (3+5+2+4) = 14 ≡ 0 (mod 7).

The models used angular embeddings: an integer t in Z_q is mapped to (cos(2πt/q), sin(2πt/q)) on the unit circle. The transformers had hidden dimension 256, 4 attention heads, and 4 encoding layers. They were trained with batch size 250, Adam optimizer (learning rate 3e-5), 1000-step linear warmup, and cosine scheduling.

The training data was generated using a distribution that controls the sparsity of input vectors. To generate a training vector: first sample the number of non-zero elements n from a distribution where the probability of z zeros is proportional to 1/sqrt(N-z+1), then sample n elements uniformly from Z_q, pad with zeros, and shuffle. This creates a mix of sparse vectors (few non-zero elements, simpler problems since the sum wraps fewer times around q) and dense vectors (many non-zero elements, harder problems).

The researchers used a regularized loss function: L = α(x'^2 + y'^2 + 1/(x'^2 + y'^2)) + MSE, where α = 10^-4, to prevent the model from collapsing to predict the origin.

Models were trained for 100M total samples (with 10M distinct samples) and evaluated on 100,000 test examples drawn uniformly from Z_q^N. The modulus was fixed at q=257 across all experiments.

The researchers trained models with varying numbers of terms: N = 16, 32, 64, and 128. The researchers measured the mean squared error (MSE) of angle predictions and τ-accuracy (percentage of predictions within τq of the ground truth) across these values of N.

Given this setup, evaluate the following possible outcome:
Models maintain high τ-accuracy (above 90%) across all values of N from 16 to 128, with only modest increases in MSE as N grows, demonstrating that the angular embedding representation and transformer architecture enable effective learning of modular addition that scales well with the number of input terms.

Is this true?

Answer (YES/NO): YES